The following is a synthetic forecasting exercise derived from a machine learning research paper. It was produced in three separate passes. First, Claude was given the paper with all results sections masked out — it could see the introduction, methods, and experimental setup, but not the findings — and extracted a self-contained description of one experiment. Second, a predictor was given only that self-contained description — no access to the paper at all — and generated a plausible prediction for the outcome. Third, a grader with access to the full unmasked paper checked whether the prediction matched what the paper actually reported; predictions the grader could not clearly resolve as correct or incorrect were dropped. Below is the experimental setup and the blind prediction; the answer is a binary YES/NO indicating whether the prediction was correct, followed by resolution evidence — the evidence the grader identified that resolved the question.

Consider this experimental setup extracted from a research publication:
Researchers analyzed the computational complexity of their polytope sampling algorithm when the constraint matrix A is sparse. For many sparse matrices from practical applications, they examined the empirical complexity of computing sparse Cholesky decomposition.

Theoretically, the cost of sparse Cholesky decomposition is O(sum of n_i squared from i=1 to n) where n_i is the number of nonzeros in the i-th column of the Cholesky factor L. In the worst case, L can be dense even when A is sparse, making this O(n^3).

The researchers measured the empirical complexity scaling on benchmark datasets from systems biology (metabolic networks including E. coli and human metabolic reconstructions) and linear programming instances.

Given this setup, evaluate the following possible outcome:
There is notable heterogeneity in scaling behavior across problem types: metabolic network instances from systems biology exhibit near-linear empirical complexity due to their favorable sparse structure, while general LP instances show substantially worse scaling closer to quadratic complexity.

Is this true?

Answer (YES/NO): NO